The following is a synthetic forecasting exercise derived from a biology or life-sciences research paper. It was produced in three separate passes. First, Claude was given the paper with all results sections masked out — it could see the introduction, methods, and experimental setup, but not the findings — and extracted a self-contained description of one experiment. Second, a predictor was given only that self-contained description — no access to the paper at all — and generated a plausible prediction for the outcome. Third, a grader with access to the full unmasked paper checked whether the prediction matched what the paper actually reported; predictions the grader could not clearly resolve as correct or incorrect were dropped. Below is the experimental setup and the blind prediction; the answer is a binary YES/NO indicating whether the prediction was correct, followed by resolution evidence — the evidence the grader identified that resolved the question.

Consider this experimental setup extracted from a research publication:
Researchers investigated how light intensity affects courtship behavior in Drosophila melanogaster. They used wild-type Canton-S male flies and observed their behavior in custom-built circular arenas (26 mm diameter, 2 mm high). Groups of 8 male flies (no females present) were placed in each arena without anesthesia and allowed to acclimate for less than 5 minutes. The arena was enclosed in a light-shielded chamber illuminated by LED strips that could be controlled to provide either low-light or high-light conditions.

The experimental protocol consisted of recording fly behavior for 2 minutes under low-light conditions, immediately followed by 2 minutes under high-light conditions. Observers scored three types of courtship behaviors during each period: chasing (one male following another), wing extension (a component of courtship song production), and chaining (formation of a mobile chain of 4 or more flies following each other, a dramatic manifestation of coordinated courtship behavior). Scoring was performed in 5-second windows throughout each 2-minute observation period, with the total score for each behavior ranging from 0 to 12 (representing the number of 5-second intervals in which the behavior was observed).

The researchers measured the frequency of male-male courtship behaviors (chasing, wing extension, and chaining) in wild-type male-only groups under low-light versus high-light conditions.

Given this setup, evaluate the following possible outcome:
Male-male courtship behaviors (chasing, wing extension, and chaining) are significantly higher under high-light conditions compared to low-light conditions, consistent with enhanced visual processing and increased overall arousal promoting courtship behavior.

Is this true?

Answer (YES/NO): YES